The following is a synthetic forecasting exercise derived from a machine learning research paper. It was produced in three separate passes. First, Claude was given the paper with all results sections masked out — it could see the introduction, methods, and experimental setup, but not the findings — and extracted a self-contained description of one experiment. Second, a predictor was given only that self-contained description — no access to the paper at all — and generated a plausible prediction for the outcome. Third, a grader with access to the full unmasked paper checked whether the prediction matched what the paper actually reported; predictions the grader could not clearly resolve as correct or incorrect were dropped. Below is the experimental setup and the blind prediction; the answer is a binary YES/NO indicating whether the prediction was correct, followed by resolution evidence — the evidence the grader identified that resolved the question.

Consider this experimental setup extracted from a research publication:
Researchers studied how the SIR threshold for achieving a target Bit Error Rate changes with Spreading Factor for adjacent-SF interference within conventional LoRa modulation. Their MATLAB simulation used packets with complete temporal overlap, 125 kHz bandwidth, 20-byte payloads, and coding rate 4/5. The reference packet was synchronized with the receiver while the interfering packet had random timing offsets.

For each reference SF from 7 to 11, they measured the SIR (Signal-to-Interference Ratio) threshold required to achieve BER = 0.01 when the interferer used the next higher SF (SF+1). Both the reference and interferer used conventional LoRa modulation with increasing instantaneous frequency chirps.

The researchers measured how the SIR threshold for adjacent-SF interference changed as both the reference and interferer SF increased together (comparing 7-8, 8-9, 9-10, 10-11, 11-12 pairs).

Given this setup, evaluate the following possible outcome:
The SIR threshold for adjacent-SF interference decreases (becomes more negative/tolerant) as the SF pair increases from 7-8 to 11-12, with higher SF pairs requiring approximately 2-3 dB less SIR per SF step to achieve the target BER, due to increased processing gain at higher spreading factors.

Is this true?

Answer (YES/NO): YES